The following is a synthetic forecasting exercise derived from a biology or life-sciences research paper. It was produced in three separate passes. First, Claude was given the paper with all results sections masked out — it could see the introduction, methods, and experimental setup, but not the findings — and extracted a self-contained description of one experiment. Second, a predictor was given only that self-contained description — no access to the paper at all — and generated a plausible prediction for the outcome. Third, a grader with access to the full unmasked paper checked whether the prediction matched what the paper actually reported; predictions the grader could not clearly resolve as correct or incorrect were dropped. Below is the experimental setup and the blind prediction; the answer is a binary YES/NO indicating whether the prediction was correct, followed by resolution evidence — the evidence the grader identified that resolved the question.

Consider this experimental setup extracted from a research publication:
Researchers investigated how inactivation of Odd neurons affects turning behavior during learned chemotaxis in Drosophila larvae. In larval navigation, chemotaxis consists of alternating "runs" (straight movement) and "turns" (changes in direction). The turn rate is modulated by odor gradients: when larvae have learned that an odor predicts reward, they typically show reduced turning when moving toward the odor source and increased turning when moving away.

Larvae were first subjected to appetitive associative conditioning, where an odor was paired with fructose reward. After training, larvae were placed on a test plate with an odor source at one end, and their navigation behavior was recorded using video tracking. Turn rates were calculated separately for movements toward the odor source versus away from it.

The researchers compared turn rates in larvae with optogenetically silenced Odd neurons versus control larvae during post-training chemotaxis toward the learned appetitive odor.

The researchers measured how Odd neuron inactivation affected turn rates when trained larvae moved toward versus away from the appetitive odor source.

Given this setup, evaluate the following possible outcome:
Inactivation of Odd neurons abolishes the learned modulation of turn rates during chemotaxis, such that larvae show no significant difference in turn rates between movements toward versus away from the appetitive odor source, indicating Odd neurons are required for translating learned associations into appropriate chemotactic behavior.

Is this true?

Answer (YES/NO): NO